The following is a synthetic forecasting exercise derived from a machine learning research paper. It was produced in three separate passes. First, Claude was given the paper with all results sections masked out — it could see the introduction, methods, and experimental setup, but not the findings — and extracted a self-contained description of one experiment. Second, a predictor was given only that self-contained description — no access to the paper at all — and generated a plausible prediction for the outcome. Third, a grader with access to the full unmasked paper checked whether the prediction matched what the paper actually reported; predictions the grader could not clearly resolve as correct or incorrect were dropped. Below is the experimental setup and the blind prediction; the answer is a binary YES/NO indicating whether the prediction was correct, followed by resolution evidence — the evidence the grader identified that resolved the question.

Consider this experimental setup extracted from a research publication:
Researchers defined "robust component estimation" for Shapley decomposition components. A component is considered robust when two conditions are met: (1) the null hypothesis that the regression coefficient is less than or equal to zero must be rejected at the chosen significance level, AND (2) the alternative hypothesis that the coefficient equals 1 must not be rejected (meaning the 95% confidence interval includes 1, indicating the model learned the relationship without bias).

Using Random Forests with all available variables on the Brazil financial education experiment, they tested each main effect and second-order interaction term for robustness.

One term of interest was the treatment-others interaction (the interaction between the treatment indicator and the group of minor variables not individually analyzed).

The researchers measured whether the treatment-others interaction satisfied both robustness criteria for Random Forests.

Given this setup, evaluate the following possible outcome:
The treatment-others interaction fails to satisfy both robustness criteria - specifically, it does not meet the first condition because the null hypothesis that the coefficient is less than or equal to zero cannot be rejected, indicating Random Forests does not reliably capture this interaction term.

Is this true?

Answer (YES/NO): NO